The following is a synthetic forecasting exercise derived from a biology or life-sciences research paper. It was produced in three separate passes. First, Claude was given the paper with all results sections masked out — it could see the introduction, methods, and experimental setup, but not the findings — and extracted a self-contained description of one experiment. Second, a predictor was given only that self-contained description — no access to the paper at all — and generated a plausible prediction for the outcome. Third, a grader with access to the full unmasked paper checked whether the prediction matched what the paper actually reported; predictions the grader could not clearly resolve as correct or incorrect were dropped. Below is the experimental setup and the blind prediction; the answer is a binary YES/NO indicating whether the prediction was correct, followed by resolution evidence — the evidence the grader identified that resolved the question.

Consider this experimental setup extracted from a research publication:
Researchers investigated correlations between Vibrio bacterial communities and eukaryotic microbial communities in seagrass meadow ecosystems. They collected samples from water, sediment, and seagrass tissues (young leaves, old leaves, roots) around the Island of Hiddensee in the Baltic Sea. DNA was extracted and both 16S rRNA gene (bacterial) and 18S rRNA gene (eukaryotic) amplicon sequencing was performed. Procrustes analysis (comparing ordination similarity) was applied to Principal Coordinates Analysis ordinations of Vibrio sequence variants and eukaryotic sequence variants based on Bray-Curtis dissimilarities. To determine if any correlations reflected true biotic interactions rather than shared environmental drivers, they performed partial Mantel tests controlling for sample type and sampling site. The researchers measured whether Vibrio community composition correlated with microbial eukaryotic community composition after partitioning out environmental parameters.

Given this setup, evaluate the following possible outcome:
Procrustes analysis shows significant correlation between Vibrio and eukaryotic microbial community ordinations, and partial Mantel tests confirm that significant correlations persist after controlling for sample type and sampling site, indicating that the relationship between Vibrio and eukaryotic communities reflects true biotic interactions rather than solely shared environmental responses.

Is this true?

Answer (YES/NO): NO